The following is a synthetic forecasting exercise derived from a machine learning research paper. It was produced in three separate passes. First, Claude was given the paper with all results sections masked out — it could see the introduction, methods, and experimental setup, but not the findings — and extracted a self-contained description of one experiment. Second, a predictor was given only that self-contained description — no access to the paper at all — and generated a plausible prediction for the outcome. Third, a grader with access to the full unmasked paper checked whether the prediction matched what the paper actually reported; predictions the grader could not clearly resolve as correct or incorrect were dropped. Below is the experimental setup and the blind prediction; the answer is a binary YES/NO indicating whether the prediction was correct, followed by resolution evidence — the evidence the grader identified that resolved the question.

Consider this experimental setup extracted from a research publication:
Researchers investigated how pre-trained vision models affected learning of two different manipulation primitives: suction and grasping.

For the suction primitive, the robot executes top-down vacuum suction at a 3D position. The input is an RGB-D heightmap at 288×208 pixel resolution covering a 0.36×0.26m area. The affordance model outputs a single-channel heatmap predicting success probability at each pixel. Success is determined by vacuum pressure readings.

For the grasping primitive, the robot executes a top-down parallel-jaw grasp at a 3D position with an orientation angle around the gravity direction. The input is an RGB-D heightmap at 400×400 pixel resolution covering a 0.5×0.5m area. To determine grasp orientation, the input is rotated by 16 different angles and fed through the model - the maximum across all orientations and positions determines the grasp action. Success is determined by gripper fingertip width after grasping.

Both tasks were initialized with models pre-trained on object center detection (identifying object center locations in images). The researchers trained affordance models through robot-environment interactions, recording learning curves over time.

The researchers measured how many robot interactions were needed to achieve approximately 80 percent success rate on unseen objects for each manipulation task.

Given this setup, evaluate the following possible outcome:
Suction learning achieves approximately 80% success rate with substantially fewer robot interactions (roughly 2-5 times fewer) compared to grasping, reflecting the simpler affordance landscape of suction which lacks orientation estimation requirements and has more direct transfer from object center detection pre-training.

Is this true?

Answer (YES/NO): NO